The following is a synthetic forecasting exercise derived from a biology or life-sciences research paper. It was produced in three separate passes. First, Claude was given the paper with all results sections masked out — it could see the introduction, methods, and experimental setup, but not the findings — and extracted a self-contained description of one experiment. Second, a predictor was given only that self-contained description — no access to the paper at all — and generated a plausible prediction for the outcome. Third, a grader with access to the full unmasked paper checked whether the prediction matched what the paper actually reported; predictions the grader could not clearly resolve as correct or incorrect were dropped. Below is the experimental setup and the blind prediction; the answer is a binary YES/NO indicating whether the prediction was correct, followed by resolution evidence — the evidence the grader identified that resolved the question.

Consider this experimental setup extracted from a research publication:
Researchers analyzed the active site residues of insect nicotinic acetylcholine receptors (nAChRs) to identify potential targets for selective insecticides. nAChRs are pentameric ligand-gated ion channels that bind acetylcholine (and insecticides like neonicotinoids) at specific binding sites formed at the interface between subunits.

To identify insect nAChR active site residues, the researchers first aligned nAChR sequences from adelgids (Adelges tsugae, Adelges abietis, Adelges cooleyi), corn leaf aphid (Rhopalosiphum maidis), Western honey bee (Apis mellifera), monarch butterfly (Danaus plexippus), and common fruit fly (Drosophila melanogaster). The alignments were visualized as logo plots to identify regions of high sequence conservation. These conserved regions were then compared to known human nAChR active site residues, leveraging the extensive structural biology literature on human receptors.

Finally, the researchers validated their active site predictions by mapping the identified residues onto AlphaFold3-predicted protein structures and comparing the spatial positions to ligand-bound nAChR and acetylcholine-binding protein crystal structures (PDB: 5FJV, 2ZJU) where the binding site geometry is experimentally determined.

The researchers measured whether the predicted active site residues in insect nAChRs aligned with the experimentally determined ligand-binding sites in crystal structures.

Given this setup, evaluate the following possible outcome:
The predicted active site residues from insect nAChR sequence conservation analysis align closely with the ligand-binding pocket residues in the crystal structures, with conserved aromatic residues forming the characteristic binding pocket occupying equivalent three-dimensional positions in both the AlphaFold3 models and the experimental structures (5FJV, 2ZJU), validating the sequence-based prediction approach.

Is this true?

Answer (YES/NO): YES